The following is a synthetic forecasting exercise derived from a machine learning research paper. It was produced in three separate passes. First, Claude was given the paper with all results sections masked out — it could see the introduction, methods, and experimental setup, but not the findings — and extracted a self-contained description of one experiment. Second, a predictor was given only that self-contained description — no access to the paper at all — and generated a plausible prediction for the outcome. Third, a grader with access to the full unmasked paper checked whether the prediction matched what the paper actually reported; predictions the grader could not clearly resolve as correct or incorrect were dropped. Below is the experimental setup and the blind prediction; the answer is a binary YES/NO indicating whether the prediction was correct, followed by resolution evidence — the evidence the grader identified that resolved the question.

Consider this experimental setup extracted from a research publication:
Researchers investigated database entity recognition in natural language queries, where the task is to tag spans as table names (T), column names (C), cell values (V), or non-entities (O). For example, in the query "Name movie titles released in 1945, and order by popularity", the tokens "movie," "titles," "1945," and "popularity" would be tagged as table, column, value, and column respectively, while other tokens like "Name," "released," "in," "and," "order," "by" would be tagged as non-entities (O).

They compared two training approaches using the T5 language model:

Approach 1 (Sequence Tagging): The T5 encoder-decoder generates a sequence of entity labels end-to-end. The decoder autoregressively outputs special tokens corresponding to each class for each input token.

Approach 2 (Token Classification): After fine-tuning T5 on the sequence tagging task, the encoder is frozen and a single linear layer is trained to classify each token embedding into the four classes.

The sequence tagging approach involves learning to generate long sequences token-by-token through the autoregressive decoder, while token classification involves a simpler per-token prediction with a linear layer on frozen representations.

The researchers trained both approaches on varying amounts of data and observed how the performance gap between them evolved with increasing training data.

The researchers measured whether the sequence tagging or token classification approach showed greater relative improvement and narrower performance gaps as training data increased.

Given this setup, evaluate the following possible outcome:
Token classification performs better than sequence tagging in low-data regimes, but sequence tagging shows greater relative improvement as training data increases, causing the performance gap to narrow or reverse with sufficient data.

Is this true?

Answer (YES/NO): YES